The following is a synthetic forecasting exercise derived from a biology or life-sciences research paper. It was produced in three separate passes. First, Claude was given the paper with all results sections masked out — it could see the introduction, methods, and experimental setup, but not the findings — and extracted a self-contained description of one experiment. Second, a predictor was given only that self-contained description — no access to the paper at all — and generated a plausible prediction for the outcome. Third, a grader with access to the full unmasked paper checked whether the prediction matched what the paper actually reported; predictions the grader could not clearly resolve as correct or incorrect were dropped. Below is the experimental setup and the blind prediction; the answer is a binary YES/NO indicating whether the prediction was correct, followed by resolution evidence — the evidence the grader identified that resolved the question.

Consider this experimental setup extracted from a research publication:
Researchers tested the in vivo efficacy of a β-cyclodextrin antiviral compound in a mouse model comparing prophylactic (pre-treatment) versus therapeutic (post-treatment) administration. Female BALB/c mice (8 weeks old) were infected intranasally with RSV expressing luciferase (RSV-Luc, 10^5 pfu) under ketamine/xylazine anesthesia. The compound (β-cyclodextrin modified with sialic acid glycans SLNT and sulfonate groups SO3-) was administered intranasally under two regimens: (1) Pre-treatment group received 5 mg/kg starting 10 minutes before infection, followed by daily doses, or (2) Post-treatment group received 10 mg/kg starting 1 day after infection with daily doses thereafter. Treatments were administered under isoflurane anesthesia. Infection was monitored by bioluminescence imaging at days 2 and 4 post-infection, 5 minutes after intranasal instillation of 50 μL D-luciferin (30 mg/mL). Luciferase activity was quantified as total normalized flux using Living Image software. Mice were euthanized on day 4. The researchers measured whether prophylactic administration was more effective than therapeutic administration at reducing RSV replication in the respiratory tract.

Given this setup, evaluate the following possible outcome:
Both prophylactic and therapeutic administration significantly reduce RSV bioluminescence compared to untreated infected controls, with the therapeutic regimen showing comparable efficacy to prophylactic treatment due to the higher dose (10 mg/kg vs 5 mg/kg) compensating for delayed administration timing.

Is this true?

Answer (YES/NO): YES